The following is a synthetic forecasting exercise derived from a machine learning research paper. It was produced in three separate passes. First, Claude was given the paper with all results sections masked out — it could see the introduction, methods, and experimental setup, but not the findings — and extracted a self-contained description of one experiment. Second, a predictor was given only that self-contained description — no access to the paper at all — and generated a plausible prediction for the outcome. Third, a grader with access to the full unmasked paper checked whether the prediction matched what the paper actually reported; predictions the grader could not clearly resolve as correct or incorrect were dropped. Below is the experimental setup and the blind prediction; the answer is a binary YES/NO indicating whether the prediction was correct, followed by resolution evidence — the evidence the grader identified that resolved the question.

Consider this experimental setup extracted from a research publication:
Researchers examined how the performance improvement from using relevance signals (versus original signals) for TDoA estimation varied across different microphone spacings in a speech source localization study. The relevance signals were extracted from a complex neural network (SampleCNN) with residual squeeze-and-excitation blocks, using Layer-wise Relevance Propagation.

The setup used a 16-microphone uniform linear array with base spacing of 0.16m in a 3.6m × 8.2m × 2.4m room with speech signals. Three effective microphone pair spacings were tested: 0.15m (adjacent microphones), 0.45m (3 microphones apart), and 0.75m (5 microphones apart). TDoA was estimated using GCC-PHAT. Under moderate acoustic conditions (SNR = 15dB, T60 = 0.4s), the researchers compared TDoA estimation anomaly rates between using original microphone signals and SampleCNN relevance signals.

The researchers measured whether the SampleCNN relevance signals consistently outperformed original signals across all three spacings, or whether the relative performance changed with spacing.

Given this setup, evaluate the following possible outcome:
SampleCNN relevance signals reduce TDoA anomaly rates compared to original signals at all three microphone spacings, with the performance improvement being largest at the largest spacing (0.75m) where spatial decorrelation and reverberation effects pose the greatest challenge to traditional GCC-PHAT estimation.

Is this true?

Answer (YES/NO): NO